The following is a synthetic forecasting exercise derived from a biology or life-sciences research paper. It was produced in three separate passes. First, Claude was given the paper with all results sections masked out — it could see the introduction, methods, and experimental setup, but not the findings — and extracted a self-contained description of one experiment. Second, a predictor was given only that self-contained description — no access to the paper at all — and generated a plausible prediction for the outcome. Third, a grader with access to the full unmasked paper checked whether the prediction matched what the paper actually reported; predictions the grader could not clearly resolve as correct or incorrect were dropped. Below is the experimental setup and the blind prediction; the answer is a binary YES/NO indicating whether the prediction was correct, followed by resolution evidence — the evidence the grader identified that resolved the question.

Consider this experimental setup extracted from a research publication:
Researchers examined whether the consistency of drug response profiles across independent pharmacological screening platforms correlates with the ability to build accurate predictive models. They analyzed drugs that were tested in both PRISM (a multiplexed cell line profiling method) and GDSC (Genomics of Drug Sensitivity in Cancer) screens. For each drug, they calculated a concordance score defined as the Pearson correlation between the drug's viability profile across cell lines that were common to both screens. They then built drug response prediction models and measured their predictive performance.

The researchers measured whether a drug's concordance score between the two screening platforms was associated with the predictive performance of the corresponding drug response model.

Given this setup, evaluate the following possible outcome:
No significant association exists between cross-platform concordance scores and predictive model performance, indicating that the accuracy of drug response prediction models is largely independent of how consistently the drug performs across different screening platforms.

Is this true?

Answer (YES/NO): NO